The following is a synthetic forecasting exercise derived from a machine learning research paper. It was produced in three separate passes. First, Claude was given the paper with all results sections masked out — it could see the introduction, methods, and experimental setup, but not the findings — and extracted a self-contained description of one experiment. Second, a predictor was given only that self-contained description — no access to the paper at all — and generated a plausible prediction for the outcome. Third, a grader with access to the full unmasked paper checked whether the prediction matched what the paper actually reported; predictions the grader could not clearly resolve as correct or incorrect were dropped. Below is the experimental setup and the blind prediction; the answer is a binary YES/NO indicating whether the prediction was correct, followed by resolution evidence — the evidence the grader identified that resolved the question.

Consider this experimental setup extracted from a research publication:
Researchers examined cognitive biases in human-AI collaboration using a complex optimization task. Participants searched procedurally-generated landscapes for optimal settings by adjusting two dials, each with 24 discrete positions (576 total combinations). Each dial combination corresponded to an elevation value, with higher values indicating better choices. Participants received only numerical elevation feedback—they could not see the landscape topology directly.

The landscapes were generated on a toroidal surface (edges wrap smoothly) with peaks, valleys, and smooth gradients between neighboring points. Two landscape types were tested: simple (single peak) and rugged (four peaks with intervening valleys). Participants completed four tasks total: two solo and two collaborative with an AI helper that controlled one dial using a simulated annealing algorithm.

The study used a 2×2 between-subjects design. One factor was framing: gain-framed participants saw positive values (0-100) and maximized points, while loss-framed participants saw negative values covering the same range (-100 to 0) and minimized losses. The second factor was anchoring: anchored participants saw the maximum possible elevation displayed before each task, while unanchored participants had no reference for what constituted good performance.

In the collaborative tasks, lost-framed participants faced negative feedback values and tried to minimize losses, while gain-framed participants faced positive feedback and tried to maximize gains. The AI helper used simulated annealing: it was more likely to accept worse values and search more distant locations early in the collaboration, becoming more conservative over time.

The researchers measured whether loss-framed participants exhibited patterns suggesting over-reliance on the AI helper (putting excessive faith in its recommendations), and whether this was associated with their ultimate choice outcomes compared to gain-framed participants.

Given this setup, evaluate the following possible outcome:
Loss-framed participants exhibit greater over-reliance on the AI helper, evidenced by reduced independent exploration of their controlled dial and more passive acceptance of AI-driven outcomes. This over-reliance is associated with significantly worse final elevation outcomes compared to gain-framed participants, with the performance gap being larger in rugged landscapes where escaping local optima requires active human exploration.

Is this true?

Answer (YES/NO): NO